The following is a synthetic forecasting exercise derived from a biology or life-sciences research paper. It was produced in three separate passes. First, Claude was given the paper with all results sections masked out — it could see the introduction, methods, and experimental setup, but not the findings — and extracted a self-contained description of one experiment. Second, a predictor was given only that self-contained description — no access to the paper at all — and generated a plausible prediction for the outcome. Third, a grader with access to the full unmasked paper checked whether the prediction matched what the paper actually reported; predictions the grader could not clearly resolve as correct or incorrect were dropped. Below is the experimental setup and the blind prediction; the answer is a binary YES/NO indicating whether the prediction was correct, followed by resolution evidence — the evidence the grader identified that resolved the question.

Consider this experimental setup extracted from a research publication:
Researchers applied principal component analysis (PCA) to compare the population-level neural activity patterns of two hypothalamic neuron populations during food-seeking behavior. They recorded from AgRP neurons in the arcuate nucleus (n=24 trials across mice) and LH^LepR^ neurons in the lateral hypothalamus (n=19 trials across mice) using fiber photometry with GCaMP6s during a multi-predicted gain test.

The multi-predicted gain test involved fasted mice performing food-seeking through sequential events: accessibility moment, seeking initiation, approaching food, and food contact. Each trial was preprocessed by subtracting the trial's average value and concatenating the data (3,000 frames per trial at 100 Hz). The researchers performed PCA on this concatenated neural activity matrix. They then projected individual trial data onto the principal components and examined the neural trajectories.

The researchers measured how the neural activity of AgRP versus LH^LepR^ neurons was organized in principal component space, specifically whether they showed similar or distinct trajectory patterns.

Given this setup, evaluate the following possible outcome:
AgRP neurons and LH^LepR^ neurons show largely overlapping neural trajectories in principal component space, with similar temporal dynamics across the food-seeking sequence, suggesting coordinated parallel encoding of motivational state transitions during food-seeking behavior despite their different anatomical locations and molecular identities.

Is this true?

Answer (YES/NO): NO